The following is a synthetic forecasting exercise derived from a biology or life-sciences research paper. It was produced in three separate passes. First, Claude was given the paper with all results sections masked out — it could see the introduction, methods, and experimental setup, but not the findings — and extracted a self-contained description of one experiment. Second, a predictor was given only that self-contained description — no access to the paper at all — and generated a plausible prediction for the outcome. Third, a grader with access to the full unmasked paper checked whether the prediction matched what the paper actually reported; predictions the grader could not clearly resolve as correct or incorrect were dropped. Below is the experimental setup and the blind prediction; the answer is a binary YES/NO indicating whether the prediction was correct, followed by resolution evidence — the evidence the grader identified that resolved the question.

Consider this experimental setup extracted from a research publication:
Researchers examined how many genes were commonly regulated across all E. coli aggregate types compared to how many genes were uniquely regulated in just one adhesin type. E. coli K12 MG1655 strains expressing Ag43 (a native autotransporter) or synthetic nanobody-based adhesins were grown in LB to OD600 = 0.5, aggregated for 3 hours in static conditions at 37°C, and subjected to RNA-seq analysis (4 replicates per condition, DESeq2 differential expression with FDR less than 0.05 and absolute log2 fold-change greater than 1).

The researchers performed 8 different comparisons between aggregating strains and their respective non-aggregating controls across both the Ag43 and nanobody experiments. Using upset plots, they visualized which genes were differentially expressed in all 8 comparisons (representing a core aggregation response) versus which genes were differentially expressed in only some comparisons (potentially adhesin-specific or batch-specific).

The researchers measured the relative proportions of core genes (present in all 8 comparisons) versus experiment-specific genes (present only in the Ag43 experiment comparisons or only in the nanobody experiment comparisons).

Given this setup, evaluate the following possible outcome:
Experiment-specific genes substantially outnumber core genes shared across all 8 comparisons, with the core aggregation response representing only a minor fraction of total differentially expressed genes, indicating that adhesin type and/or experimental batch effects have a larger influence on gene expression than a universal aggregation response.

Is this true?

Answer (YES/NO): NO